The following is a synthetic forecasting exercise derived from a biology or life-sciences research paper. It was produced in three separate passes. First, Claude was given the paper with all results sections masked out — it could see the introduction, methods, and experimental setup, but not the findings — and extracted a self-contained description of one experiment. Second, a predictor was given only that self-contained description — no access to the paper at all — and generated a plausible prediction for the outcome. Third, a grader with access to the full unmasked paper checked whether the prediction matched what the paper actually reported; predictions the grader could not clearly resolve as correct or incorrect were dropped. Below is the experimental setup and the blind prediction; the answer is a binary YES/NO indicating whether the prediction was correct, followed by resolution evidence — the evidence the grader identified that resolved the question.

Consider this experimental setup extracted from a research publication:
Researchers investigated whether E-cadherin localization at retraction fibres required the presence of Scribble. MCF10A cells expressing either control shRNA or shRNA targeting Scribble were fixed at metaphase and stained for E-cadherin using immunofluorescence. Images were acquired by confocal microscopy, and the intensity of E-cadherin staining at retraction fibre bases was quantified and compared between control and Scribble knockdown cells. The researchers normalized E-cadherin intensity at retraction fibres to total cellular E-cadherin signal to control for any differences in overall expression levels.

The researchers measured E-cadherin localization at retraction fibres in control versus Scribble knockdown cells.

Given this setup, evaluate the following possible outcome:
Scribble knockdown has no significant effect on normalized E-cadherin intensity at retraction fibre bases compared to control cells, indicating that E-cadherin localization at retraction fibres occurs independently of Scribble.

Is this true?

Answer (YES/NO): NO